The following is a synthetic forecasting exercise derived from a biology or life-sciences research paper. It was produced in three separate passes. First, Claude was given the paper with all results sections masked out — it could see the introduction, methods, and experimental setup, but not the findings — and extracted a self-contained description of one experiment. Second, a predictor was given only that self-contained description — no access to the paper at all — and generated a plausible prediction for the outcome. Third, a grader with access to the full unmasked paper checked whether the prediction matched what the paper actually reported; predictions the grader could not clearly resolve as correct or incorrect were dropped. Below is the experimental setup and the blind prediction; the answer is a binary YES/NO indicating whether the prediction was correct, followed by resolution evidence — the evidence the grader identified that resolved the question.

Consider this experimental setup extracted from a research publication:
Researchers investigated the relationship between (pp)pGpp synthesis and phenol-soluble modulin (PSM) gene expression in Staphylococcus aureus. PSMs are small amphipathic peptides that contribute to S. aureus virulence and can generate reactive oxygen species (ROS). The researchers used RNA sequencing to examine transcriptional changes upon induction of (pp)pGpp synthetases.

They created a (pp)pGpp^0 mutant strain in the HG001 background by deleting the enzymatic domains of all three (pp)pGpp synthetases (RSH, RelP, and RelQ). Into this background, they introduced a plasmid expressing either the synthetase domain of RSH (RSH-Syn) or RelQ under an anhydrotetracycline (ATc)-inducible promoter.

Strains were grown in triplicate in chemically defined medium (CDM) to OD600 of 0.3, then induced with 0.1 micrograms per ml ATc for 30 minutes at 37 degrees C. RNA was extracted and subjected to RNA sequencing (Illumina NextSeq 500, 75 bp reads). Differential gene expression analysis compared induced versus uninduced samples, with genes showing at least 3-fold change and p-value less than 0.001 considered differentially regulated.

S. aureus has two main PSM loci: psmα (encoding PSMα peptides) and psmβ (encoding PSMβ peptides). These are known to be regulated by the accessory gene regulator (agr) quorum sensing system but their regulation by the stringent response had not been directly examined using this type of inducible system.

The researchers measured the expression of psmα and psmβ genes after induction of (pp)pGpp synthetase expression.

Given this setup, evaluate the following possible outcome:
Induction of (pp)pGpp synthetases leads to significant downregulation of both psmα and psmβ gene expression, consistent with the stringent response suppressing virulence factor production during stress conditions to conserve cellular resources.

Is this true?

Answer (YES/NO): NO